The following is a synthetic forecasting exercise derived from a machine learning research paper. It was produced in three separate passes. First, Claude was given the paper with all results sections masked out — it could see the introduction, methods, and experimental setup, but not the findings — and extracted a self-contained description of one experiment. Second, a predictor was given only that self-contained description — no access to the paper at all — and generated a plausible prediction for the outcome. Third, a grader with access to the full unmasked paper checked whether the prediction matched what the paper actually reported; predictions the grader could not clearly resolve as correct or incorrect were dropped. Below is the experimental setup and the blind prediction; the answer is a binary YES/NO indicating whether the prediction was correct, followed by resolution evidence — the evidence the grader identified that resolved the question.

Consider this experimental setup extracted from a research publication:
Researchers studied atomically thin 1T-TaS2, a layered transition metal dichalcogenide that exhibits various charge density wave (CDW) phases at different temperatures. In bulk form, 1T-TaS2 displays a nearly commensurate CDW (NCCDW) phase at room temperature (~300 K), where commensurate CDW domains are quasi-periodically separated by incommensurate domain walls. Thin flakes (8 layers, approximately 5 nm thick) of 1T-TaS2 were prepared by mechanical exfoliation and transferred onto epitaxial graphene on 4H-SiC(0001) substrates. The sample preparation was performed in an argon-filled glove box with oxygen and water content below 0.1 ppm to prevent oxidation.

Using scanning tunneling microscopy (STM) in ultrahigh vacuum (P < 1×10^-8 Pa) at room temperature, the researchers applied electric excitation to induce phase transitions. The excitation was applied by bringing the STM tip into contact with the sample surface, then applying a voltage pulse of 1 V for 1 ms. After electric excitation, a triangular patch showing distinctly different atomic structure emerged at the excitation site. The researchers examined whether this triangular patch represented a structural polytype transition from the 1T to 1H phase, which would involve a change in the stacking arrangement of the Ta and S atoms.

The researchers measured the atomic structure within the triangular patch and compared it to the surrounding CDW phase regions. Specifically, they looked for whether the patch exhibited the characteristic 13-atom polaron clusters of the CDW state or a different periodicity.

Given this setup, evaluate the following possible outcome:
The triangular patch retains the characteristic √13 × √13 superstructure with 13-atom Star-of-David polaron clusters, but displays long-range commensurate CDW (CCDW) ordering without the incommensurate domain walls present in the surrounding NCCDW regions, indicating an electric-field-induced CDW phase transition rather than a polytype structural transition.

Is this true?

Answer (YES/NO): NO